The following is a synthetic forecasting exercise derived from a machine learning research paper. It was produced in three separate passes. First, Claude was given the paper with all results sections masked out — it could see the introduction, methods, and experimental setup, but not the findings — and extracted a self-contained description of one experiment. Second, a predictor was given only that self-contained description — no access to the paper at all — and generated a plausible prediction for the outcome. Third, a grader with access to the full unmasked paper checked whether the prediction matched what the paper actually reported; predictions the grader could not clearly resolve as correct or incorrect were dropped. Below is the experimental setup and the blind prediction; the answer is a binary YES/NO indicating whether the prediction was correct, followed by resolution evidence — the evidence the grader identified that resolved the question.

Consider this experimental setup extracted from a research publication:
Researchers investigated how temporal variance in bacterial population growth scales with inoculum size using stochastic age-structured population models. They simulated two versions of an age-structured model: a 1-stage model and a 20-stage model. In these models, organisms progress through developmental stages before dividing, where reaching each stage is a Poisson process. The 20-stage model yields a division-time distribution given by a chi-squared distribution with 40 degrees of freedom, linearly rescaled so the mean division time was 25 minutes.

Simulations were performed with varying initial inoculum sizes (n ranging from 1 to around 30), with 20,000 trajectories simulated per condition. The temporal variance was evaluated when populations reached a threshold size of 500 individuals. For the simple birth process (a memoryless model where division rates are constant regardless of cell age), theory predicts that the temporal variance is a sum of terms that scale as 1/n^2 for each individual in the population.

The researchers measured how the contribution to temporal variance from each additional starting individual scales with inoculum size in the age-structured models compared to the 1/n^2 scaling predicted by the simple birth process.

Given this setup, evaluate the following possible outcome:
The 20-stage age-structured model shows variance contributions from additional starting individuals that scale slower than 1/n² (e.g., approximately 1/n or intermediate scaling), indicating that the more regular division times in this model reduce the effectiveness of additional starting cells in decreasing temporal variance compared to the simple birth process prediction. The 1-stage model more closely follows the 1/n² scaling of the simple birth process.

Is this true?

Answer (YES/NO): NO